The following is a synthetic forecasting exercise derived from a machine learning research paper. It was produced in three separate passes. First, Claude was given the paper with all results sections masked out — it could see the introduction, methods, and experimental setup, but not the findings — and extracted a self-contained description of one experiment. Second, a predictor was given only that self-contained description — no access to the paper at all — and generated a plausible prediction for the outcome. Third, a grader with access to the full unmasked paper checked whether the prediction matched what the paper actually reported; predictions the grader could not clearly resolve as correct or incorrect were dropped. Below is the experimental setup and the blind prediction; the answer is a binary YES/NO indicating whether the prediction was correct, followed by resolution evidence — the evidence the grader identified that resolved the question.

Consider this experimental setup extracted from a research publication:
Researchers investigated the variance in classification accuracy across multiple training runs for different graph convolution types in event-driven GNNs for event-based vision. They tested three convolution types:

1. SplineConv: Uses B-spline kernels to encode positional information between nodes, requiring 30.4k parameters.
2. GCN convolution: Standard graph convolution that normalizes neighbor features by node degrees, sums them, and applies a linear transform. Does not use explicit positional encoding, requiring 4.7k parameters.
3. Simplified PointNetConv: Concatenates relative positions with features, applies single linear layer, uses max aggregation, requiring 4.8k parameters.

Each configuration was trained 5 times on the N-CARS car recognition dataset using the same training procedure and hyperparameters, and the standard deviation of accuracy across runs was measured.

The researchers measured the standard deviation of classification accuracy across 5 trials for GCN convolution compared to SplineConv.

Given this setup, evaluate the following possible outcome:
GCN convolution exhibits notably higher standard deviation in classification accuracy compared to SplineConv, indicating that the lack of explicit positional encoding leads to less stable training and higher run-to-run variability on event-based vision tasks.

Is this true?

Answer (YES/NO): YES